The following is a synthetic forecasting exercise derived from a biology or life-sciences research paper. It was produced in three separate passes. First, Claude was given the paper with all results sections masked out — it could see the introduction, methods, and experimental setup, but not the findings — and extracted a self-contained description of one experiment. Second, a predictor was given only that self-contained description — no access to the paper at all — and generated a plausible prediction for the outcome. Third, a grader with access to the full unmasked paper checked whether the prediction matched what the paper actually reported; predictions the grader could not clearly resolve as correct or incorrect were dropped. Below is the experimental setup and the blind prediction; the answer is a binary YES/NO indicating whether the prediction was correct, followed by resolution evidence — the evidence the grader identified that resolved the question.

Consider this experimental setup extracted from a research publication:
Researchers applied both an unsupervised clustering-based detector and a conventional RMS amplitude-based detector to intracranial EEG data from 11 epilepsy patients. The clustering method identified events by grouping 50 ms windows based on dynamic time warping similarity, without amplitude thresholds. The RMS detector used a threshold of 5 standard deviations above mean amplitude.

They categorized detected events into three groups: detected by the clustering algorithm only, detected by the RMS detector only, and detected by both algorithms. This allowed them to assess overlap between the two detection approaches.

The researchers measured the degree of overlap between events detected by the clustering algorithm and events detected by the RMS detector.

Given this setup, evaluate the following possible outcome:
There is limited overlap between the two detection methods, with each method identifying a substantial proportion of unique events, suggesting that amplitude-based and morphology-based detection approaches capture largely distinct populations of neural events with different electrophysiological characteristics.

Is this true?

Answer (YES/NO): NO